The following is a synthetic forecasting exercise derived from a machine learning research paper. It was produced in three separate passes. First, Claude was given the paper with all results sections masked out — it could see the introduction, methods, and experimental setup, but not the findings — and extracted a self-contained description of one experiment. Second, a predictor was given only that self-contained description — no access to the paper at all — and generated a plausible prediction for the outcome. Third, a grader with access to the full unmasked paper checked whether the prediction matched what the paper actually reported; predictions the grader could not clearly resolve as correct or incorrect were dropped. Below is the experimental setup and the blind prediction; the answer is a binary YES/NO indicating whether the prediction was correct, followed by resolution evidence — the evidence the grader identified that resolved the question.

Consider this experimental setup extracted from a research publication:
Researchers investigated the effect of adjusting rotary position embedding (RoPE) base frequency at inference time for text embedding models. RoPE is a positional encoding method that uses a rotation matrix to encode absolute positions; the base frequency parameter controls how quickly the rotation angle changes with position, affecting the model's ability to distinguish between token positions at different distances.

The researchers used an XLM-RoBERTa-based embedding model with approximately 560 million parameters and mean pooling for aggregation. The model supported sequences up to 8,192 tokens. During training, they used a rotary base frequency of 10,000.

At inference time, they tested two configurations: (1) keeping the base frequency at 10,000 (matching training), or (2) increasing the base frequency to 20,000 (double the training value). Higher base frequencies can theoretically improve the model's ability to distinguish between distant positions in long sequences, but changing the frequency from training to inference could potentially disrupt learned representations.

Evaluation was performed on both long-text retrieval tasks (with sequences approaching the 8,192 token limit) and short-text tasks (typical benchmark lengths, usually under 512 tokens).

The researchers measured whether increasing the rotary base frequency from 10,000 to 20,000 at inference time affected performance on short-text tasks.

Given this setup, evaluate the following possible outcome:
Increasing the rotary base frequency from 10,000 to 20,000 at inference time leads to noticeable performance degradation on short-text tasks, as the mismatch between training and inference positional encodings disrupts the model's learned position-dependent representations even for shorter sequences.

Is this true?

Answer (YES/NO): NO